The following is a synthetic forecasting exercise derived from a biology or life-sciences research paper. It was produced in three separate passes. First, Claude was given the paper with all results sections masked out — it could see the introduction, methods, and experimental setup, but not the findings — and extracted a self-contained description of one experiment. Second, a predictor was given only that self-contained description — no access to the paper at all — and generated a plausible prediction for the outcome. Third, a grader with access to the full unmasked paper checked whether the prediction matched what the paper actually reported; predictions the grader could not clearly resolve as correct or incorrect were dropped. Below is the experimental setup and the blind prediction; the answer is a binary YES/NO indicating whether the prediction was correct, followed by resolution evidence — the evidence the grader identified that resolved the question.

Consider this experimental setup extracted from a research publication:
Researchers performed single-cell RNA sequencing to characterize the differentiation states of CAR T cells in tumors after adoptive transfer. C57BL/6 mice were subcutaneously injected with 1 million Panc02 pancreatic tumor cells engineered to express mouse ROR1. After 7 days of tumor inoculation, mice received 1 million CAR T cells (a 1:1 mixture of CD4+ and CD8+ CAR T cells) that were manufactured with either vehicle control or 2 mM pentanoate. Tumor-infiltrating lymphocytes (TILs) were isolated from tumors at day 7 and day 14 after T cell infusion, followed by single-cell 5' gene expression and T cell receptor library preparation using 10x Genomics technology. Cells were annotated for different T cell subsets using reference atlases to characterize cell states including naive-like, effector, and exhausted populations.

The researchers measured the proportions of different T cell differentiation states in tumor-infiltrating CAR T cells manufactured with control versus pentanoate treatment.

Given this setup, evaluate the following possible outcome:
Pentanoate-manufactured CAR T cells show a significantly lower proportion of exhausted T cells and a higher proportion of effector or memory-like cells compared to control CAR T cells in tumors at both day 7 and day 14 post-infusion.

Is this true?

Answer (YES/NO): NO